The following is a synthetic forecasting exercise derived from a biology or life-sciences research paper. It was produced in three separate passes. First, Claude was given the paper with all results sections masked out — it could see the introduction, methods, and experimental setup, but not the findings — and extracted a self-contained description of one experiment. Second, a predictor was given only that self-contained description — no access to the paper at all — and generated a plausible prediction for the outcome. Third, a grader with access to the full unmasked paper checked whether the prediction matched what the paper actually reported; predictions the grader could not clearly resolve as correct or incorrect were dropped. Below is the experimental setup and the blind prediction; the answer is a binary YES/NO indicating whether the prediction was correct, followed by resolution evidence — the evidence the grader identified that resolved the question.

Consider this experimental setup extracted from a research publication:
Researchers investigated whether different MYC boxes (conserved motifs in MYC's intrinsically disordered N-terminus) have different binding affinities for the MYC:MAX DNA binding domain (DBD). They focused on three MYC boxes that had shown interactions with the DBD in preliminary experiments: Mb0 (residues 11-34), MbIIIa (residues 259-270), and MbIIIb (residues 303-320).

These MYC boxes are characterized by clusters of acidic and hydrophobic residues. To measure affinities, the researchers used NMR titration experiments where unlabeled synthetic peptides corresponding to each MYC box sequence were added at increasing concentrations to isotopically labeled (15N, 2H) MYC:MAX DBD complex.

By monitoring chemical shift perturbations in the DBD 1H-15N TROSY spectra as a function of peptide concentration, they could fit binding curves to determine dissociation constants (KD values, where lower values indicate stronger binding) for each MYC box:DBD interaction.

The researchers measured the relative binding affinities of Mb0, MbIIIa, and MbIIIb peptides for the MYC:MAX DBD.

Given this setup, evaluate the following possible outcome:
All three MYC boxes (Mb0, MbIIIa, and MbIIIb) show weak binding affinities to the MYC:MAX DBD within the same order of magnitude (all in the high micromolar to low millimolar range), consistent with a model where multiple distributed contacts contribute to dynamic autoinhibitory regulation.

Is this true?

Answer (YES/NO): NO